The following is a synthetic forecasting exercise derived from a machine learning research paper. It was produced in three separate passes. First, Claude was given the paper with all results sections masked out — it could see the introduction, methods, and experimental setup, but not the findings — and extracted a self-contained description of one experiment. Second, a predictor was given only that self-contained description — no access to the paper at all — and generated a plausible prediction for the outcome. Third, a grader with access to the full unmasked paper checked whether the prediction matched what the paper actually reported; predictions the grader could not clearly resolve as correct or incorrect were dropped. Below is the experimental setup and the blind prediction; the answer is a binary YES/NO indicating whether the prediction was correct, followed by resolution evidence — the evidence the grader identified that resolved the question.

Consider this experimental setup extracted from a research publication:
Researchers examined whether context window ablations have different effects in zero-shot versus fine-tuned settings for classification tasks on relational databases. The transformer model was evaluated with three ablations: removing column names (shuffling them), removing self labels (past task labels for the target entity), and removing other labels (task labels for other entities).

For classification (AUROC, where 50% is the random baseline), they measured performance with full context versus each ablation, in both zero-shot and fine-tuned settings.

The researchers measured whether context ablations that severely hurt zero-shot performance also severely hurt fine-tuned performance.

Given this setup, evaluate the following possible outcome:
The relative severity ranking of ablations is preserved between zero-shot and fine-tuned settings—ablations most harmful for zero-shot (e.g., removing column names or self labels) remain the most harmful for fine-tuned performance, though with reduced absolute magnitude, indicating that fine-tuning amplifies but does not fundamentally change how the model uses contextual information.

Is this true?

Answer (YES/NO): NO